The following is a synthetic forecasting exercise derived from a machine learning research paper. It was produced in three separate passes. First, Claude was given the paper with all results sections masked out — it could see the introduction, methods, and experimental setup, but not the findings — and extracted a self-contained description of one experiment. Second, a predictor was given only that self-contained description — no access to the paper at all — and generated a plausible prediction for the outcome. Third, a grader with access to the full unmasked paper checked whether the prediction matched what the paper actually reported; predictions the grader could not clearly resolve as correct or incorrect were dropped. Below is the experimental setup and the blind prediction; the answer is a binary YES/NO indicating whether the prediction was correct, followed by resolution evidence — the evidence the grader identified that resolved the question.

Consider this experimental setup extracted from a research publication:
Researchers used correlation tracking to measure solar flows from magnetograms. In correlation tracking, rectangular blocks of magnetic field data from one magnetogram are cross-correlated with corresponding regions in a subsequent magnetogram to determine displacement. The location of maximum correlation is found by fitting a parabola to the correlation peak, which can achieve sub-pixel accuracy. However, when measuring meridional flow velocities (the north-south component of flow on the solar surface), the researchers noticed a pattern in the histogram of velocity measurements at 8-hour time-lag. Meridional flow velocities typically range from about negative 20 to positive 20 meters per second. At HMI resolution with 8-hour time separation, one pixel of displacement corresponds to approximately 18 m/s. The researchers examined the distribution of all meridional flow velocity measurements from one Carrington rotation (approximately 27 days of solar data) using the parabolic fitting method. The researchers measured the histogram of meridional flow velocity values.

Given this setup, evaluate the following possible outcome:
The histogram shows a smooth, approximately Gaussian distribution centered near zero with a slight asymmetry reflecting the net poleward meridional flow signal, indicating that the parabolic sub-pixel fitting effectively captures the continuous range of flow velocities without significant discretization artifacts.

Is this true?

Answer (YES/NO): NO